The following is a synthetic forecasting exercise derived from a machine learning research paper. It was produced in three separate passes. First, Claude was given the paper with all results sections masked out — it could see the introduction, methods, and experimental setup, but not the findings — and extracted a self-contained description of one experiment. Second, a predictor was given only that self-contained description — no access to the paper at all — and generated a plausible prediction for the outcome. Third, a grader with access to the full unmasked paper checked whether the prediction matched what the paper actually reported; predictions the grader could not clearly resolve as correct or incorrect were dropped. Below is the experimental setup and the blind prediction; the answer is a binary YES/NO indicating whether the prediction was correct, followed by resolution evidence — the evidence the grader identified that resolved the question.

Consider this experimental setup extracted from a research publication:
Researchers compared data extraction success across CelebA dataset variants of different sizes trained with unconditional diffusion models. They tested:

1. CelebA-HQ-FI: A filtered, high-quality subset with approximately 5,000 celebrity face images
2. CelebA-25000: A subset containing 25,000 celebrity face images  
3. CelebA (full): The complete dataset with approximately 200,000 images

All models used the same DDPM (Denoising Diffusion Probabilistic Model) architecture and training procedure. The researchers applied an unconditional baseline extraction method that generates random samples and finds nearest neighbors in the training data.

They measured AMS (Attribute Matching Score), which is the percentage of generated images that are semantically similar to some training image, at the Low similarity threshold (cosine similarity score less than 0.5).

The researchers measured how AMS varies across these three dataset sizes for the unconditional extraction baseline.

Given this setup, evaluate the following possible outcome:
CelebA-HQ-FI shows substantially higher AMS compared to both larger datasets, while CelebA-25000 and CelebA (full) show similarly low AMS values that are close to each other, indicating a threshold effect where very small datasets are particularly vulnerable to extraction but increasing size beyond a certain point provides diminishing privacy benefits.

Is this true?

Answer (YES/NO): NO